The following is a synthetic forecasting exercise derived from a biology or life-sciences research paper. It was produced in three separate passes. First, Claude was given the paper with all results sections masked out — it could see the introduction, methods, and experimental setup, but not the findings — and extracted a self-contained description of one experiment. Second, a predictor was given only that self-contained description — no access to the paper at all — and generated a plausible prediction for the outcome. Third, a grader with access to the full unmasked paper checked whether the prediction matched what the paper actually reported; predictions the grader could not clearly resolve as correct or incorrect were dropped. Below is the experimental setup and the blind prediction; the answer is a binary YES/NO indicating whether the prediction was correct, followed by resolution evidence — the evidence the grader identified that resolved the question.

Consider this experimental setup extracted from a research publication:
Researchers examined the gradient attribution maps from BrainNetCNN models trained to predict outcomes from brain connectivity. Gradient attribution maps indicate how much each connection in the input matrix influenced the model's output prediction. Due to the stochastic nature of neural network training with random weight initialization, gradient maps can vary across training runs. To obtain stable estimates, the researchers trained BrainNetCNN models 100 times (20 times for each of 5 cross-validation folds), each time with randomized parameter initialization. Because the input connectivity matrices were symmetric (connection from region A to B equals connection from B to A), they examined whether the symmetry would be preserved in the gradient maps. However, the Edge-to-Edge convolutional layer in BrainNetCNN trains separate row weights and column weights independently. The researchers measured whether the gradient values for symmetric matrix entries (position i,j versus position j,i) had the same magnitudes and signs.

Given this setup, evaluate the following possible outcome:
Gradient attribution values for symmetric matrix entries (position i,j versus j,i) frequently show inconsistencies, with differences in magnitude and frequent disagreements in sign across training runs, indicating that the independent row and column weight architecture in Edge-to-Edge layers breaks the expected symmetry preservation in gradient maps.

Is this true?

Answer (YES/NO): YES